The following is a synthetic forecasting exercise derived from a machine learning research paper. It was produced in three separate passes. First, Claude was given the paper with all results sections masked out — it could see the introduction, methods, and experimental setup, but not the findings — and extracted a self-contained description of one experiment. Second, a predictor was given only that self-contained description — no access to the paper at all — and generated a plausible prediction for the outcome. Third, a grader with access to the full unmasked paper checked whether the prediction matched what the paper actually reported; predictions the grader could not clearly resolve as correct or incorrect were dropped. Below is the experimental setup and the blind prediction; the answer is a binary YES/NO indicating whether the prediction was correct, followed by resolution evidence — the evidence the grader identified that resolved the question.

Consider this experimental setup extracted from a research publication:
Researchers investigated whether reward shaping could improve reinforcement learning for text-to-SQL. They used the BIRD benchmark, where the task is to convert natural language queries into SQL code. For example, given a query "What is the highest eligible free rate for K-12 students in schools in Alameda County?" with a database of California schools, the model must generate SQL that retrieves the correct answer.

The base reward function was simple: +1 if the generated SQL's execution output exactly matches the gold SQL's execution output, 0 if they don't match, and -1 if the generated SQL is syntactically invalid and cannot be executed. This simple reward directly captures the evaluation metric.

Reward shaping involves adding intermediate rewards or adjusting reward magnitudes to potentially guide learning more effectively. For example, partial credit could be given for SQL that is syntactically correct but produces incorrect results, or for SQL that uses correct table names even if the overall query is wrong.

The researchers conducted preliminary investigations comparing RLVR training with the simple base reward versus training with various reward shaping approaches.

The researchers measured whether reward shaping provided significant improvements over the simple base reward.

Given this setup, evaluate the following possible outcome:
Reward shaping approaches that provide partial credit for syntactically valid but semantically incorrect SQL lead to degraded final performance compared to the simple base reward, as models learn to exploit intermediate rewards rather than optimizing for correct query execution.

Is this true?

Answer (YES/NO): NO